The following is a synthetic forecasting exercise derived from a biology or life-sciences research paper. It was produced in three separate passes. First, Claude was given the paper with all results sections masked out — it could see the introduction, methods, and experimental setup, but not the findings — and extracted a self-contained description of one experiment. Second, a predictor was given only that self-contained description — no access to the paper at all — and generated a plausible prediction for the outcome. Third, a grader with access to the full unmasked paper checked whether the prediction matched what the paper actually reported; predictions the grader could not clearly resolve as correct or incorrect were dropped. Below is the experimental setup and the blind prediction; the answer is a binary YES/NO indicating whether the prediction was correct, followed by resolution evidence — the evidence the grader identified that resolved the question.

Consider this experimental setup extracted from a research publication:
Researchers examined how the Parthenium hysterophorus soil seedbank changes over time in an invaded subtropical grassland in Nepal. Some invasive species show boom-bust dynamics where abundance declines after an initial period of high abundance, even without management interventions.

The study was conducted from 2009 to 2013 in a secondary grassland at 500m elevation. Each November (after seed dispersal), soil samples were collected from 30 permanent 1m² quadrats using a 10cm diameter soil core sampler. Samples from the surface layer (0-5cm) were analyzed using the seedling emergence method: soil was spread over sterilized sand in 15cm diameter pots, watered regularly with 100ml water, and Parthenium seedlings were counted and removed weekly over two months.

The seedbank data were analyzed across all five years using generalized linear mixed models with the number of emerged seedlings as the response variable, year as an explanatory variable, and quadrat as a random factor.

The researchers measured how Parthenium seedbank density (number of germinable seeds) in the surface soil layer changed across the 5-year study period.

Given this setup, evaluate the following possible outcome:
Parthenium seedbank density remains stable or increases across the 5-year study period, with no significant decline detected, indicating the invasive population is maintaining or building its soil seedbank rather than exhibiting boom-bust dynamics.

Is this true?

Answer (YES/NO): NO